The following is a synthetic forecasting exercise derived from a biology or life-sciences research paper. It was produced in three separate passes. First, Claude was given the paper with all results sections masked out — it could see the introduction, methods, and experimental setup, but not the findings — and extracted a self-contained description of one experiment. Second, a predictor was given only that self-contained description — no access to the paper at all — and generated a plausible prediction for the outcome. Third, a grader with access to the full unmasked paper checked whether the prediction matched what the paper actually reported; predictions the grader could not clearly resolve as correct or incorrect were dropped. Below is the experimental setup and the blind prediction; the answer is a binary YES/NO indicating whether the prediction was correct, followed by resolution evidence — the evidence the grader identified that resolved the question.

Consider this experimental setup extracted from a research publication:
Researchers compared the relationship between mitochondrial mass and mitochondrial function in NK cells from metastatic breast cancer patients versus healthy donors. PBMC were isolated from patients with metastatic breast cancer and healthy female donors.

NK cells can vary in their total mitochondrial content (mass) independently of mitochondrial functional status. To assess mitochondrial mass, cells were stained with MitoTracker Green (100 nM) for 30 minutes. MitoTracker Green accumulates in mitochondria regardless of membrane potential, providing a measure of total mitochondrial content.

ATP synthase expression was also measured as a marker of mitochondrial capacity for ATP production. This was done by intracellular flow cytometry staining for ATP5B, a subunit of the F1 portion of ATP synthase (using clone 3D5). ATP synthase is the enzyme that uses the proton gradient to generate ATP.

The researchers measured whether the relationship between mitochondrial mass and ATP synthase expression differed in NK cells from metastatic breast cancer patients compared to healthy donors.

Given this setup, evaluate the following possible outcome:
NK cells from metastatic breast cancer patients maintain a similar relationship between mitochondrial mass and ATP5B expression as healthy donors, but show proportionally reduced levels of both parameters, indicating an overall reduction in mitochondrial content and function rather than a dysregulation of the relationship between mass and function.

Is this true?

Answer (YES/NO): NO